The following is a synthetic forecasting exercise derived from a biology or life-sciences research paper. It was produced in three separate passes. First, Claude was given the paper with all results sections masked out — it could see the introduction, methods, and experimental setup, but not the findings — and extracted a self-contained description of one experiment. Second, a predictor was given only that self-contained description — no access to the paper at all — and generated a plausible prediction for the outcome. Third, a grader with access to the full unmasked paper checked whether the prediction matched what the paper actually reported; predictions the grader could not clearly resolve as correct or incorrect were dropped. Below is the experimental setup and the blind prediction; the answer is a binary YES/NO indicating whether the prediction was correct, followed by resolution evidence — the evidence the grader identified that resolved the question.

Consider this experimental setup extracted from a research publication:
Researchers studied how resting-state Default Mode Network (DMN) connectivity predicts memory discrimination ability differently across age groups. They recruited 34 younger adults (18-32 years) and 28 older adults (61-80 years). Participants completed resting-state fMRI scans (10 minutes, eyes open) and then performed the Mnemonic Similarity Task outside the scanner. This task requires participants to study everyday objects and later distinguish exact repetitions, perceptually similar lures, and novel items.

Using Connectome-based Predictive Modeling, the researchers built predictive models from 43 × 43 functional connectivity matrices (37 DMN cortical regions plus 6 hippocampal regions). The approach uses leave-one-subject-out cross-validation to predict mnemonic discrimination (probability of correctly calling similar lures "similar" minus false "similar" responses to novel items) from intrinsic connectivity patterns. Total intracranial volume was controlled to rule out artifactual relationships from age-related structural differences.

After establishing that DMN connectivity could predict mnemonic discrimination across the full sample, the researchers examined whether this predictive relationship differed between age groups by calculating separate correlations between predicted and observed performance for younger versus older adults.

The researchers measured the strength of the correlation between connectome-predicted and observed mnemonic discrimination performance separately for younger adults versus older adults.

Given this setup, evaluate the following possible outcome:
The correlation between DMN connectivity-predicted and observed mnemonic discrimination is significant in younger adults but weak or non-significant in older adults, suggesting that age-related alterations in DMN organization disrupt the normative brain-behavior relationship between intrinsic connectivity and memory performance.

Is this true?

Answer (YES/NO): NO